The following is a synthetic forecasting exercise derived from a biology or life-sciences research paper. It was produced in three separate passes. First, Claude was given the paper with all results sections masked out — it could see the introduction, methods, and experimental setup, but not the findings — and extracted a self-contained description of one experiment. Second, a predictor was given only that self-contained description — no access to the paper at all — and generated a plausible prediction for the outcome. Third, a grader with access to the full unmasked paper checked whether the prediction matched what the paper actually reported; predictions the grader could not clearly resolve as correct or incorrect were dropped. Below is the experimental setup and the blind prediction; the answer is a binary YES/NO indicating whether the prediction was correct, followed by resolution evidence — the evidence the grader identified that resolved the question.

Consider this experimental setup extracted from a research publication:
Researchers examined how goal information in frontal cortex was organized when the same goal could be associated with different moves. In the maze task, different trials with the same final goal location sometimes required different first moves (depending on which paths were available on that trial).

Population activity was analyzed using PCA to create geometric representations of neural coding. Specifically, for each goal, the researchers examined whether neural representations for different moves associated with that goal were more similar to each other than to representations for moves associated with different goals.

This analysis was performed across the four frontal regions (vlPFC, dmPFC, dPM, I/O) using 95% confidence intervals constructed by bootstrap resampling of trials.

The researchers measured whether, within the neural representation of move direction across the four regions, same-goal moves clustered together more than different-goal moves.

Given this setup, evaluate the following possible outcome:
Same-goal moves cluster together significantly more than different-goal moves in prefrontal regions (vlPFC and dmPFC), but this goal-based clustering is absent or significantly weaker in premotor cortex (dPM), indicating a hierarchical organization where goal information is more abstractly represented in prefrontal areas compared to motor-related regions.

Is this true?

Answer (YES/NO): NO